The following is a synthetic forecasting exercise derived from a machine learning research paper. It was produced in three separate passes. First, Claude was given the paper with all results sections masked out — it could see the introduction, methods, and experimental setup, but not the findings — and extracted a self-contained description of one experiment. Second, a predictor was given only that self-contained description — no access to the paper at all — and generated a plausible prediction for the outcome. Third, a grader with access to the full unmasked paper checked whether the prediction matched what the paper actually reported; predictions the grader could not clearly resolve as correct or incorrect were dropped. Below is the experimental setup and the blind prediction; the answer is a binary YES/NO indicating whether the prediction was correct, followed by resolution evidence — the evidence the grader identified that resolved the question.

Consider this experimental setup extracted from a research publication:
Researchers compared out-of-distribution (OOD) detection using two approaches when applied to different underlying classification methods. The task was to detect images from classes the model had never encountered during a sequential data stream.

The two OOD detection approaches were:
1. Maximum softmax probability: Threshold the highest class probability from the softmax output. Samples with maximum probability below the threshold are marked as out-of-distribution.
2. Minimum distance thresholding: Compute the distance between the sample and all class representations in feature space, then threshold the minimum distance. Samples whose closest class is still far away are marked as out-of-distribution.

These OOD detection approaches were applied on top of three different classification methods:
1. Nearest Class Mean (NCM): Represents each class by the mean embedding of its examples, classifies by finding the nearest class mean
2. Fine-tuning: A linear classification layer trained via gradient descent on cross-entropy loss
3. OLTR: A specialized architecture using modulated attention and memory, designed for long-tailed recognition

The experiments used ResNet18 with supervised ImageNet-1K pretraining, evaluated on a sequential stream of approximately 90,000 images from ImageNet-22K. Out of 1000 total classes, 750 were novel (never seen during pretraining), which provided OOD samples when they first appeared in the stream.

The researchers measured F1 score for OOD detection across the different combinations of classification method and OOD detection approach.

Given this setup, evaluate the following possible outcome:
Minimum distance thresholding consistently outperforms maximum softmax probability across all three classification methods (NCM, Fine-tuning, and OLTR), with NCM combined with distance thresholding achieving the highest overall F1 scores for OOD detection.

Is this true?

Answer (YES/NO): NO